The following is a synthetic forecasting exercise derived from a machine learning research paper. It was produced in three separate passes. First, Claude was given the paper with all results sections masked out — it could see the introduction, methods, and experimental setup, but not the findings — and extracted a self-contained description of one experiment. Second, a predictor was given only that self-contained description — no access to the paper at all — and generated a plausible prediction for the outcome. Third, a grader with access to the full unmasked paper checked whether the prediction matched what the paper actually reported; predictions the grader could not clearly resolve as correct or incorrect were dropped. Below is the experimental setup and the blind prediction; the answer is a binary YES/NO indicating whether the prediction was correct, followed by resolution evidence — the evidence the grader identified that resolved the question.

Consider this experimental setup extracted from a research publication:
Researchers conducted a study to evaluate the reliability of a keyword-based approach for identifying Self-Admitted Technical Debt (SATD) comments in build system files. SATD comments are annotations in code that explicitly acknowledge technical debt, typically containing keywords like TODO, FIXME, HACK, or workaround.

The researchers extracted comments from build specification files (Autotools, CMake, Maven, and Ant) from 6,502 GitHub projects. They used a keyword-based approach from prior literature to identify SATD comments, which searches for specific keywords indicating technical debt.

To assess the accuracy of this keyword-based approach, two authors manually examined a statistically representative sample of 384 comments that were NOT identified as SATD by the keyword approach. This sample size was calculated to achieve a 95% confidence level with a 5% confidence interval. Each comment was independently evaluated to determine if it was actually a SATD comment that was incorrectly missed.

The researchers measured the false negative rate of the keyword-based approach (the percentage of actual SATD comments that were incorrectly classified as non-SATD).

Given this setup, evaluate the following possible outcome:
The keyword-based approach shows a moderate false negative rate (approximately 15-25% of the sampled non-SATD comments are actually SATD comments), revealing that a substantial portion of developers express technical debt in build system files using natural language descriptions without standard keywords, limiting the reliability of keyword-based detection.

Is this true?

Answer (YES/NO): NO